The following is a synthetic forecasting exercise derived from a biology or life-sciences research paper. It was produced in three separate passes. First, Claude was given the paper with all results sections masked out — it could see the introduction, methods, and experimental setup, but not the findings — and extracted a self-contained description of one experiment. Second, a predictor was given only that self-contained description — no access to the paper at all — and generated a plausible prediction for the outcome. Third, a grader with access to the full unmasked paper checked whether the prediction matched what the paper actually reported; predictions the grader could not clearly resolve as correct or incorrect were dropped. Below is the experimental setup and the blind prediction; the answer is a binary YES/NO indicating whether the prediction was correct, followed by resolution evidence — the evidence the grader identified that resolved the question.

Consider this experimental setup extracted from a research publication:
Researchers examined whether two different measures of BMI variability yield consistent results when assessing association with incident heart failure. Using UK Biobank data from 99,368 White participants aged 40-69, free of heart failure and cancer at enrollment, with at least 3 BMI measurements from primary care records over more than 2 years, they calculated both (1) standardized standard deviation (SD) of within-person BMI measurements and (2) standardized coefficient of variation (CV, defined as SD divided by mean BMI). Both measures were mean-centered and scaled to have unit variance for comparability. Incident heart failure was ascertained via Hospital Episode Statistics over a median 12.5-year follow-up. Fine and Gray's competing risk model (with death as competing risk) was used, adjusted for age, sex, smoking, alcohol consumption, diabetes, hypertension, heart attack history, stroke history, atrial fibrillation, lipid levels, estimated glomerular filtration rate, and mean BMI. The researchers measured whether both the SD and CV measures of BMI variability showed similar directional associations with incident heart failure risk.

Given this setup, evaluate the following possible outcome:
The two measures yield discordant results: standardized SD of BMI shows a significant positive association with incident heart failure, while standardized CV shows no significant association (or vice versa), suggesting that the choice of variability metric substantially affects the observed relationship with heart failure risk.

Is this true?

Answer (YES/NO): NO